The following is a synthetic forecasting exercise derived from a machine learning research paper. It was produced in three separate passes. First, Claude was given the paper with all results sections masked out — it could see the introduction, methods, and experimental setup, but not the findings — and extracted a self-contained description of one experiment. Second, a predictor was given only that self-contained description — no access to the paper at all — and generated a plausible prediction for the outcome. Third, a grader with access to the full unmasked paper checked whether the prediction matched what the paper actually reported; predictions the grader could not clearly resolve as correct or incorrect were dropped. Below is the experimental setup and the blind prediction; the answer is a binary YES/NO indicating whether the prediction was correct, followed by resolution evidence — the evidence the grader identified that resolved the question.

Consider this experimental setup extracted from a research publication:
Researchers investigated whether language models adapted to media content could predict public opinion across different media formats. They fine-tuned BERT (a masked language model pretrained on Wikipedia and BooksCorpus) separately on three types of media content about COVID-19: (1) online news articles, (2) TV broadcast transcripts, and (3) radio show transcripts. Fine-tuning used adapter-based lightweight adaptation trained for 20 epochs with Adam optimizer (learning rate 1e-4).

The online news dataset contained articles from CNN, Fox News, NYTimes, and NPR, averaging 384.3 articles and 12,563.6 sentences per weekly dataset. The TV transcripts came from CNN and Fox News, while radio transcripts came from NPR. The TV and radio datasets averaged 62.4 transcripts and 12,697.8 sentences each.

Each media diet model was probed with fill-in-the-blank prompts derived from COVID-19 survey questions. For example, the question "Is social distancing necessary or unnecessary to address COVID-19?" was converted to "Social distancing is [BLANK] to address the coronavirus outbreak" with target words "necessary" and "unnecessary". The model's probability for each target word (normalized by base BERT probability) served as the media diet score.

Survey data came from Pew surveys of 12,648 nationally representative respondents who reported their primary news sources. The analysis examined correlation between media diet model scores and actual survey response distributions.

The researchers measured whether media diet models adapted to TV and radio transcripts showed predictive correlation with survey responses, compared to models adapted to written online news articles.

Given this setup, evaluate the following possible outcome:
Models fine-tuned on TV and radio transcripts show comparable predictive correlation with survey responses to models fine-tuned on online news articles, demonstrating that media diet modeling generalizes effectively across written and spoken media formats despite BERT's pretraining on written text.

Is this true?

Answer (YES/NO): YES